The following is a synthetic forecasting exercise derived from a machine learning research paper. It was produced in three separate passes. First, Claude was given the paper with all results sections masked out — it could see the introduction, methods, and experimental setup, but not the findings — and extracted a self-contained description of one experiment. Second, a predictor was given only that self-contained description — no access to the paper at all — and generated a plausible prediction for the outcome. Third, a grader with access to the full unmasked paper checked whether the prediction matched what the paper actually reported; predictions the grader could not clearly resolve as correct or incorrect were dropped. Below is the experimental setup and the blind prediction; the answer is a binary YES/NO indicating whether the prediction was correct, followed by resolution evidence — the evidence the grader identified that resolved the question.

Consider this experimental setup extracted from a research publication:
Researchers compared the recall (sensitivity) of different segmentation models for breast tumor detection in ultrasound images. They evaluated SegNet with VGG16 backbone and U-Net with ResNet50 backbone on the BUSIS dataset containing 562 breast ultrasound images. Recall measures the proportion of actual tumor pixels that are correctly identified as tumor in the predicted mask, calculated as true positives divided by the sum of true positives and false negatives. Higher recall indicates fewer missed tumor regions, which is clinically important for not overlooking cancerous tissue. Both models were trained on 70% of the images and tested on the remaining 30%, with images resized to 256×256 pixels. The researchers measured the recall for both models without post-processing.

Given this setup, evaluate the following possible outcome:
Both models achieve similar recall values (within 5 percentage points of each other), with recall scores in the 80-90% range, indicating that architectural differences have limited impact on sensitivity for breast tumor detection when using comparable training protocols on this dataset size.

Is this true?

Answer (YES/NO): NO